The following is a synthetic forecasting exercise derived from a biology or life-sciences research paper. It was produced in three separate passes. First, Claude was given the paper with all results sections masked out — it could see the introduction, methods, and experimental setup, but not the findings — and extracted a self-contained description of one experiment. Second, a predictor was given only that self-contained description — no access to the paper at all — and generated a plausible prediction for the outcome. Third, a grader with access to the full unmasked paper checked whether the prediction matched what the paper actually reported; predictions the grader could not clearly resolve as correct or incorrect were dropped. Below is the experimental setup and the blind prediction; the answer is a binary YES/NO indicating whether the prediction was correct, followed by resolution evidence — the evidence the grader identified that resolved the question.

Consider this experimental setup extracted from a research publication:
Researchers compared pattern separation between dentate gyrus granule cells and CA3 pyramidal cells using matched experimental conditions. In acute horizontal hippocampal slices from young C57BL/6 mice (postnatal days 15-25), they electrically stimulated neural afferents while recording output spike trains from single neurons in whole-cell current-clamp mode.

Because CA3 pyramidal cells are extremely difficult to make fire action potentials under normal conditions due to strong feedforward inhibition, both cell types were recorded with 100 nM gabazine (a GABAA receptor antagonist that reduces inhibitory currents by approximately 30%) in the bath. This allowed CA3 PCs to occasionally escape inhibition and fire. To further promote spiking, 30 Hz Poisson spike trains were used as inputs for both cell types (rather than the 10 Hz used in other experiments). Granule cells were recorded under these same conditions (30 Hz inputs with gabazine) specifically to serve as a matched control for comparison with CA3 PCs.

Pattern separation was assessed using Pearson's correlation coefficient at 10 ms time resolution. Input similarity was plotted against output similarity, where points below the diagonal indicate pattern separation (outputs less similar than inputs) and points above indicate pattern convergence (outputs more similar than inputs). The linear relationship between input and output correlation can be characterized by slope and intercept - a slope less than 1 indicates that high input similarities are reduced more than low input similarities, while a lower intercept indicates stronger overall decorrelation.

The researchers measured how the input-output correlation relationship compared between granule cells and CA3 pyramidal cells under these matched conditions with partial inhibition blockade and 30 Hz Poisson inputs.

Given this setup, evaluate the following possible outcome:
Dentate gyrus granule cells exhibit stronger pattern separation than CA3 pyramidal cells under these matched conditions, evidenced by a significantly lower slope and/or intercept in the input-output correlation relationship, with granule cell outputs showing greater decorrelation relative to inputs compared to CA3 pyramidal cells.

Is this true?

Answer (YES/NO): NO